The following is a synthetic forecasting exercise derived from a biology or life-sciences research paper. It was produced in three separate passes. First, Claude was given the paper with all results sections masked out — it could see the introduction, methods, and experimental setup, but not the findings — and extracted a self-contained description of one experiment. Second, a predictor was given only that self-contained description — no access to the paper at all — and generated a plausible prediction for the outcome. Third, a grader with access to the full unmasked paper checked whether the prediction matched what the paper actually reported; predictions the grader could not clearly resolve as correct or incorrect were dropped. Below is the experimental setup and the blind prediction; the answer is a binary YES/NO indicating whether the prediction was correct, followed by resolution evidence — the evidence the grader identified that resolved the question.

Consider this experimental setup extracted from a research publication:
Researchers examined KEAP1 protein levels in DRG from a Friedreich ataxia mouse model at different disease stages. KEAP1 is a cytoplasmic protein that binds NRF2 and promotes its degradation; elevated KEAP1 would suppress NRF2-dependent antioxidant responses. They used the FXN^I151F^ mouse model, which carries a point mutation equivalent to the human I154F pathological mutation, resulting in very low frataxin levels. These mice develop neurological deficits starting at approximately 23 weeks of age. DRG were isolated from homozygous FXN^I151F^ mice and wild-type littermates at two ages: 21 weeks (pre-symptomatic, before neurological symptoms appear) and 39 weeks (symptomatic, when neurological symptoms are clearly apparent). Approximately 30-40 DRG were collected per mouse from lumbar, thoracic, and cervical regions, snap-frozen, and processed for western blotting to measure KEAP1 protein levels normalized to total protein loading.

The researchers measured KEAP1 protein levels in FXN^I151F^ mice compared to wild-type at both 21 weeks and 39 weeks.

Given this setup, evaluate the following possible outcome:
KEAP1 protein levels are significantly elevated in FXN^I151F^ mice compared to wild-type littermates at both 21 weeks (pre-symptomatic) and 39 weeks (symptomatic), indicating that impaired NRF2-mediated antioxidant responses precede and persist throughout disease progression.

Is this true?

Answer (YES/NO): YES